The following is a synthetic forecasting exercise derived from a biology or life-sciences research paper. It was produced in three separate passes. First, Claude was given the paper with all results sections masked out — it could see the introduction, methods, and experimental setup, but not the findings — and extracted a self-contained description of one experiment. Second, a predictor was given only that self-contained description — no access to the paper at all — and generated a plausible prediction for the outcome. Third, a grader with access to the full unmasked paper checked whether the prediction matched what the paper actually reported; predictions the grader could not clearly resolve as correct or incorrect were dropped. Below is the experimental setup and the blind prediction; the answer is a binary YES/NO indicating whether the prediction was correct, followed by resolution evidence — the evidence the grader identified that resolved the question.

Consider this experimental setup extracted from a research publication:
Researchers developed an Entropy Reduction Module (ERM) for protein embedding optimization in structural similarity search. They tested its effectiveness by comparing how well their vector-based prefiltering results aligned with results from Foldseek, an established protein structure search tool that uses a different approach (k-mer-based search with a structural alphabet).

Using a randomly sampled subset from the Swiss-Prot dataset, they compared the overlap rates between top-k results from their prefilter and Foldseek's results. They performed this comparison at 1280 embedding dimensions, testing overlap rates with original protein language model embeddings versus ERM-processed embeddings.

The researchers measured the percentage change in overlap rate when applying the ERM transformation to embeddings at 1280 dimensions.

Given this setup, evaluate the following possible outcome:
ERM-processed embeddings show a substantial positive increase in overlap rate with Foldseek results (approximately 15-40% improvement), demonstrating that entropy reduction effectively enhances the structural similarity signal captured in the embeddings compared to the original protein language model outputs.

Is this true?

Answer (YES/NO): YES